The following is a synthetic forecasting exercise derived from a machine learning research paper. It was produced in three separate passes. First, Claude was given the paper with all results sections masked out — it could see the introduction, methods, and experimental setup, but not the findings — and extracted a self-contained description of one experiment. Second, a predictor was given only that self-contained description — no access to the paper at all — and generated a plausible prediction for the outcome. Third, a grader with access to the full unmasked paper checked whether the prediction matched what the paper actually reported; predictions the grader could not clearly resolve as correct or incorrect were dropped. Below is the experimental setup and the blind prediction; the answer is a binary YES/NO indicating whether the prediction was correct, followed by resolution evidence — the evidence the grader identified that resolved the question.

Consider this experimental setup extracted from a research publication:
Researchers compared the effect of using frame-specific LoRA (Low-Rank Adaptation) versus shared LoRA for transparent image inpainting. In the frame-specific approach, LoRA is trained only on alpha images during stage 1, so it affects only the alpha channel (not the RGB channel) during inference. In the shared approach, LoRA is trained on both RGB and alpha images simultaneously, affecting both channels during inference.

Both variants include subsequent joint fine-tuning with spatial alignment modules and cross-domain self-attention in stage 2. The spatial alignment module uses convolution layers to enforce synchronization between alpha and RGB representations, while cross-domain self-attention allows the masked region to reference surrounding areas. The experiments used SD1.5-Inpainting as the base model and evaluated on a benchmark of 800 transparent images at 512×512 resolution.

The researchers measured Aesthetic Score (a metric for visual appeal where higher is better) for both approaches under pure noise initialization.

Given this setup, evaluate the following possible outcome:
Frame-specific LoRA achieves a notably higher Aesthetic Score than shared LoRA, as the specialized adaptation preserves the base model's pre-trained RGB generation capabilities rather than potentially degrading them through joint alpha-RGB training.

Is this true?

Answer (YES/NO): NO